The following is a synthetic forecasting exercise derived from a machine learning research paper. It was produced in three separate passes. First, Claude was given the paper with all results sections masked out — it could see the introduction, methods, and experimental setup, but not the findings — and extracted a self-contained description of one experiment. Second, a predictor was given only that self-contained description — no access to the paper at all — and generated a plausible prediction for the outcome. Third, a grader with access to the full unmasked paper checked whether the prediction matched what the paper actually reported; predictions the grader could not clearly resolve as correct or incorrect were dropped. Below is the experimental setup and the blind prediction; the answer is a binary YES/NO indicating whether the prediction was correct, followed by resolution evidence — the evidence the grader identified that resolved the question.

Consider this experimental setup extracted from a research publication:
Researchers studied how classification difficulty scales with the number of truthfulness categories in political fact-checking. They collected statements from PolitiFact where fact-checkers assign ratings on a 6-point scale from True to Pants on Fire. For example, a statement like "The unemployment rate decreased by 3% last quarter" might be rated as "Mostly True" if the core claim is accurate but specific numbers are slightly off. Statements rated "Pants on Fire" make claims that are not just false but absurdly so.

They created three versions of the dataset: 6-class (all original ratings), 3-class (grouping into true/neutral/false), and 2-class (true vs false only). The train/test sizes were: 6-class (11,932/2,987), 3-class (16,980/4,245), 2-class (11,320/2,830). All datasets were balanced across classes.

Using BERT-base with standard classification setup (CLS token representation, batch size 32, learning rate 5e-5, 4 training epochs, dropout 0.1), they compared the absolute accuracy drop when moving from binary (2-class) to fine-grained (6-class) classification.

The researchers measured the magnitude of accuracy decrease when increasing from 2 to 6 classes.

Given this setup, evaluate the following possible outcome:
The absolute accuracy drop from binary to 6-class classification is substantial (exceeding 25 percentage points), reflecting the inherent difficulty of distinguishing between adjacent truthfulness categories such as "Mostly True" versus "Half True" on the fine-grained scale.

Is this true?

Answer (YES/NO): YES